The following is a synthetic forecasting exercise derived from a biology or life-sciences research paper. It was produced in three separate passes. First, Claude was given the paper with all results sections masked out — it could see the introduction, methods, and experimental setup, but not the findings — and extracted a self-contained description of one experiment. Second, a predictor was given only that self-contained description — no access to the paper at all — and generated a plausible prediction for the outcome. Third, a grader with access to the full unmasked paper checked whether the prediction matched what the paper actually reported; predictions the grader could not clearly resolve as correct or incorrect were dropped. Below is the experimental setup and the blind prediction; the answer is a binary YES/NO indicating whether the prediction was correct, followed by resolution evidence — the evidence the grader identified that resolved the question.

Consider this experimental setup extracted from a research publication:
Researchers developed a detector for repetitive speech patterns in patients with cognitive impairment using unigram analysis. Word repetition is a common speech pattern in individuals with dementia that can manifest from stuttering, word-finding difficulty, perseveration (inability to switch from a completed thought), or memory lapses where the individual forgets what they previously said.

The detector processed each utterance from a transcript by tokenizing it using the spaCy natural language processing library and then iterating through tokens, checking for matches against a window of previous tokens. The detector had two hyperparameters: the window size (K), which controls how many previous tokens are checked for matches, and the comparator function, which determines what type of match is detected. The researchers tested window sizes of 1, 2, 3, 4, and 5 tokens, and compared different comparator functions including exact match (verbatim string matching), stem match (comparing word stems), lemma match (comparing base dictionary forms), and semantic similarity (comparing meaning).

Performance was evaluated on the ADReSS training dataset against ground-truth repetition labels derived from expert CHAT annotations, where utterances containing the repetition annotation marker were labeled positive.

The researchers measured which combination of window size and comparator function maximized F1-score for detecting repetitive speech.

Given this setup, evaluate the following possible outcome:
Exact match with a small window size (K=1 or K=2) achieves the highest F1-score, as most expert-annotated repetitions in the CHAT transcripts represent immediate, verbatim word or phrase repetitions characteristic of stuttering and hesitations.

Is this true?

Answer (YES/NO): YES